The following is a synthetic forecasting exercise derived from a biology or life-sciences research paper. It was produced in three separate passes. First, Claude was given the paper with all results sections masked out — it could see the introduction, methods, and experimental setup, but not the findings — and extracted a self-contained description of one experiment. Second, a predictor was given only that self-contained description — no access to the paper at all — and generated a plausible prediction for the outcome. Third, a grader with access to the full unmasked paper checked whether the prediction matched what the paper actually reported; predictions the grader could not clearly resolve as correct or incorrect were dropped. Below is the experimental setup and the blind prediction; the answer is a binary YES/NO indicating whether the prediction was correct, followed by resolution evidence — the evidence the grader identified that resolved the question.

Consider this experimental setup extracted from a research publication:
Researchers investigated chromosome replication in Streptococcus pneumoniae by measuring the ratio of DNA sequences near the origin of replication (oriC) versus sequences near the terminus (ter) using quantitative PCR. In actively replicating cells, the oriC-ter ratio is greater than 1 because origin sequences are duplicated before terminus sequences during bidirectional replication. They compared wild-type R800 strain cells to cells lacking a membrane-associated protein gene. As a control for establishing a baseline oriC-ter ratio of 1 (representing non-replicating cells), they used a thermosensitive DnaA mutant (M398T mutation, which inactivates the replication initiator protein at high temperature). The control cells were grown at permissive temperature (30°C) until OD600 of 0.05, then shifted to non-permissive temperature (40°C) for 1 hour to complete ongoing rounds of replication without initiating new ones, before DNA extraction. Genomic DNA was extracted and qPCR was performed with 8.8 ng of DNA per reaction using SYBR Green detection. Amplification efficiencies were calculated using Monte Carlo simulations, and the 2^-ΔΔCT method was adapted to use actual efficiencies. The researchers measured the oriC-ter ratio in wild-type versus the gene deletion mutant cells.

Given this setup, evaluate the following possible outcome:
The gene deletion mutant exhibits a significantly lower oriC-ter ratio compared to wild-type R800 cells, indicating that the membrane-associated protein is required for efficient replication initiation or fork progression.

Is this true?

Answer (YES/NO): NO